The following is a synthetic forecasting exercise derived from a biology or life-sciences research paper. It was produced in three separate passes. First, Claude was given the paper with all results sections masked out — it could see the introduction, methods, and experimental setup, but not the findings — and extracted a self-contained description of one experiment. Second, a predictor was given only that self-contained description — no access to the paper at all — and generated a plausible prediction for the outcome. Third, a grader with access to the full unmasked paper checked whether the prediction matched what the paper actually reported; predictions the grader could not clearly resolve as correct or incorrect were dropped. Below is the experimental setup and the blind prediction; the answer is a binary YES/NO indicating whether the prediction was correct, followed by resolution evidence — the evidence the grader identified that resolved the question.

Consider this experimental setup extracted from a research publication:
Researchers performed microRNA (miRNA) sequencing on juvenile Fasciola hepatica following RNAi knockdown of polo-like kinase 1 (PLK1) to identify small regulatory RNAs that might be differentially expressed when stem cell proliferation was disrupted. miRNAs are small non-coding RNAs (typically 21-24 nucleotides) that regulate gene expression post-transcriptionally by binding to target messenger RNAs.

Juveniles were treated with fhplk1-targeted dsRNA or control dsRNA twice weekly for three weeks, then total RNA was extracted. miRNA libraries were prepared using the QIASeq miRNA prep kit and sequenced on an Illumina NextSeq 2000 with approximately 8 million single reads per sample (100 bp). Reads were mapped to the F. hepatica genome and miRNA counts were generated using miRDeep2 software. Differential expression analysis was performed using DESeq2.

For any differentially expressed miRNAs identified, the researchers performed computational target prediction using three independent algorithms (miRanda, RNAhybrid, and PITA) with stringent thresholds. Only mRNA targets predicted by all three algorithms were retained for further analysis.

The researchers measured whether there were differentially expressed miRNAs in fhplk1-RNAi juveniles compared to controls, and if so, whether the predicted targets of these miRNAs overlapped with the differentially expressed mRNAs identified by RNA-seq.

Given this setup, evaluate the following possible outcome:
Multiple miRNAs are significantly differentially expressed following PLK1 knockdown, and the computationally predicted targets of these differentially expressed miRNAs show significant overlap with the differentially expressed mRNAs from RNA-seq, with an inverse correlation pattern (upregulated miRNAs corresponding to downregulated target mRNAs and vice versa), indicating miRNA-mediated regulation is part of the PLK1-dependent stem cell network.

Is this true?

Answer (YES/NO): NO